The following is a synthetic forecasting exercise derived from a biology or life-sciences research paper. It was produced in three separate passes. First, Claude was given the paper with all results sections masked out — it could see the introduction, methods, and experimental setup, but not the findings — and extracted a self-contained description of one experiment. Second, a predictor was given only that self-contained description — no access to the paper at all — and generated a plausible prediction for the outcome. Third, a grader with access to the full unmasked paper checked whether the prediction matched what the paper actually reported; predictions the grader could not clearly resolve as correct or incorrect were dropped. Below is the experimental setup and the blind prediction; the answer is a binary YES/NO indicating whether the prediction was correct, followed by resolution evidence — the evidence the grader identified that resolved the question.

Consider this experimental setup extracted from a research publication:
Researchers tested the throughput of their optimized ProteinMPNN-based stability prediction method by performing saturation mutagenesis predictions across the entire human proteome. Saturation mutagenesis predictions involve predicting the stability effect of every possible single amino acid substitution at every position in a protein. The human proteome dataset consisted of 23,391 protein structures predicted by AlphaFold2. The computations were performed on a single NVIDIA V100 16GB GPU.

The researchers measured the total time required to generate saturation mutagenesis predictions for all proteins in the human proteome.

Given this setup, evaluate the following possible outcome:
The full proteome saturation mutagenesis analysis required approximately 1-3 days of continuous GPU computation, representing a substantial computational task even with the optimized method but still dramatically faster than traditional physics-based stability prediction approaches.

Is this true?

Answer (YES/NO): NO